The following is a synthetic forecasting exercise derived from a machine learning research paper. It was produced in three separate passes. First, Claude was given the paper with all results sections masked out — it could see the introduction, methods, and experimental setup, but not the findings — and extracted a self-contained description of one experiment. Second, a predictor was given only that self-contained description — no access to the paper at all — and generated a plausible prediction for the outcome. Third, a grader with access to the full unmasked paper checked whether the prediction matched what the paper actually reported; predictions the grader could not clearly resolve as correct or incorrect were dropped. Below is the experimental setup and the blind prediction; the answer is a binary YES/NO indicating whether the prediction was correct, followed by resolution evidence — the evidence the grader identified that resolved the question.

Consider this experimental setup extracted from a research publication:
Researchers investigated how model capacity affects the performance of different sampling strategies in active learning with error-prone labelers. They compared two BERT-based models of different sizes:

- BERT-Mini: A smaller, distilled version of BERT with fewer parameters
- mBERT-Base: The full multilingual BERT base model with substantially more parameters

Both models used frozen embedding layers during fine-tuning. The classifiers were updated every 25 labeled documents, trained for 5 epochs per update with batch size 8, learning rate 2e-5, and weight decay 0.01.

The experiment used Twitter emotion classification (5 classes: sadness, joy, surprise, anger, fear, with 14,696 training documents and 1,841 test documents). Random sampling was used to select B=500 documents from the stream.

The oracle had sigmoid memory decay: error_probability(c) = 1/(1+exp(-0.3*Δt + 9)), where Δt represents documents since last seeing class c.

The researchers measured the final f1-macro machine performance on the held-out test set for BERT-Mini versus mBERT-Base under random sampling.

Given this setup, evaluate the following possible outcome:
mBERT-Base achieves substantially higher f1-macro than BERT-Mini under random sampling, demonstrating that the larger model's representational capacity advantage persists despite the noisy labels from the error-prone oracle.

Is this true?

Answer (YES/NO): YES